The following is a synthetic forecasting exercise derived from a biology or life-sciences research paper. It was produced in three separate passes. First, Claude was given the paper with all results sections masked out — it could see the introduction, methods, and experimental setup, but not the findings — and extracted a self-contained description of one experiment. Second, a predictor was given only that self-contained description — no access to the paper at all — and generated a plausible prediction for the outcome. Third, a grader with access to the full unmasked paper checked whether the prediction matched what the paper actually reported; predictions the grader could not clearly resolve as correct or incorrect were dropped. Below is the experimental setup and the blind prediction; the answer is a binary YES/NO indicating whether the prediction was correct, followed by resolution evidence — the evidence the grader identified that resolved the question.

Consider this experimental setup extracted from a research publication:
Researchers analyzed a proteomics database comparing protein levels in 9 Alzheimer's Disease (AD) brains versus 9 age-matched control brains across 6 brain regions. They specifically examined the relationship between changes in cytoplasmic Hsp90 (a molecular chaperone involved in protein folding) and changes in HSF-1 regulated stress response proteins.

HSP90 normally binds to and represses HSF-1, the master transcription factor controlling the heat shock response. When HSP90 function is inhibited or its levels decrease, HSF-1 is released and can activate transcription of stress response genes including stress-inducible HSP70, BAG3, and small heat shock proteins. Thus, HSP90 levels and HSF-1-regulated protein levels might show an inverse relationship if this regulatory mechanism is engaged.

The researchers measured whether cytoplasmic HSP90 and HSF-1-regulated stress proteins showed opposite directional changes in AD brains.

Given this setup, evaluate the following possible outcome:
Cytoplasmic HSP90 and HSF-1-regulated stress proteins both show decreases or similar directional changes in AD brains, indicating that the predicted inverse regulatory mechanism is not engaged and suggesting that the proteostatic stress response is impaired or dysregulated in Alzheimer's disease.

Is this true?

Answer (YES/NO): NO